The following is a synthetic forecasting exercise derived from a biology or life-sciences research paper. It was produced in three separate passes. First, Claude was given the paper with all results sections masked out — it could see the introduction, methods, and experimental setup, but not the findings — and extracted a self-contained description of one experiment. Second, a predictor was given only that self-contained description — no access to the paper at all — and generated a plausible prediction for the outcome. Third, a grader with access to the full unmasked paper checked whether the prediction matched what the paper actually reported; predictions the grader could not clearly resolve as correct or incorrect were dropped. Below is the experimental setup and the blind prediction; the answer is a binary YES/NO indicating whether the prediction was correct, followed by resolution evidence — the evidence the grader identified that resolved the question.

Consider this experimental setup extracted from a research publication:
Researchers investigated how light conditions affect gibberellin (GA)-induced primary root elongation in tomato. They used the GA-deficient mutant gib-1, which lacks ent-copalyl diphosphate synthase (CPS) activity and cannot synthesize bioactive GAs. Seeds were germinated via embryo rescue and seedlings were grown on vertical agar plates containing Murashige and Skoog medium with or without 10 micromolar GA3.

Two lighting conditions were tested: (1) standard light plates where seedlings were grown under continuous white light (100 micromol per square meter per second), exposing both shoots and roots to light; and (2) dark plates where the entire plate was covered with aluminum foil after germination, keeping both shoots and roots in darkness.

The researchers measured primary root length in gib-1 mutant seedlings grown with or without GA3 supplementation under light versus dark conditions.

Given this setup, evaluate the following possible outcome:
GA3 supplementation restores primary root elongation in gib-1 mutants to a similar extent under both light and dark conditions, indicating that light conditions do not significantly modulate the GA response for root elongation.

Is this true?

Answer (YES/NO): NO